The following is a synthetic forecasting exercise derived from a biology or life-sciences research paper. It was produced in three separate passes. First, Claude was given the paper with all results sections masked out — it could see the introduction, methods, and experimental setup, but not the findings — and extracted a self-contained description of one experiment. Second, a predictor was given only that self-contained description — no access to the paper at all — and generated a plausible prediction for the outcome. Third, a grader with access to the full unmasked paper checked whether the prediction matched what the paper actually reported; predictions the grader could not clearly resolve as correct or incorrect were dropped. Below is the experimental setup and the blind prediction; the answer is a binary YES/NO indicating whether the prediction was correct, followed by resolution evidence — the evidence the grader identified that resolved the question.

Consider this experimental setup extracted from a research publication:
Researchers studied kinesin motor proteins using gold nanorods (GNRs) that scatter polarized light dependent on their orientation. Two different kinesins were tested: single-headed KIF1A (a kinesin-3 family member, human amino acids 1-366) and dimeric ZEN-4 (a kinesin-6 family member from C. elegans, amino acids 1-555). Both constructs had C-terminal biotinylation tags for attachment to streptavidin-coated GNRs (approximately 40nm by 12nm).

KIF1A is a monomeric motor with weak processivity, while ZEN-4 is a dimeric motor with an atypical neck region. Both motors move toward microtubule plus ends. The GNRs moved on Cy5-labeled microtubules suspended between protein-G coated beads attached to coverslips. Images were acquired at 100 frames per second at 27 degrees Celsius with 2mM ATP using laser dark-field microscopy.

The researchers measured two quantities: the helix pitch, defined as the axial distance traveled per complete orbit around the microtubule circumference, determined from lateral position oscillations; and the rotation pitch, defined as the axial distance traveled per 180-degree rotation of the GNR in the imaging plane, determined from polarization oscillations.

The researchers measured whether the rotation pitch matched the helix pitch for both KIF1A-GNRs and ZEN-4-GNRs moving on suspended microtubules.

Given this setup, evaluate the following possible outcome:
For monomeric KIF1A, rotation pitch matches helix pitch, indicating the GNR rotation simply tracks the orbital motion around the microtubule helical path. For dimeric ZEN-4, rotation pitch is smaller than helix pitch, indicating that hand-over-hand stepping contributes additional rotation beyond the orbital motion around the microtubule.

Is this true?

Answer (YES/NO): NO